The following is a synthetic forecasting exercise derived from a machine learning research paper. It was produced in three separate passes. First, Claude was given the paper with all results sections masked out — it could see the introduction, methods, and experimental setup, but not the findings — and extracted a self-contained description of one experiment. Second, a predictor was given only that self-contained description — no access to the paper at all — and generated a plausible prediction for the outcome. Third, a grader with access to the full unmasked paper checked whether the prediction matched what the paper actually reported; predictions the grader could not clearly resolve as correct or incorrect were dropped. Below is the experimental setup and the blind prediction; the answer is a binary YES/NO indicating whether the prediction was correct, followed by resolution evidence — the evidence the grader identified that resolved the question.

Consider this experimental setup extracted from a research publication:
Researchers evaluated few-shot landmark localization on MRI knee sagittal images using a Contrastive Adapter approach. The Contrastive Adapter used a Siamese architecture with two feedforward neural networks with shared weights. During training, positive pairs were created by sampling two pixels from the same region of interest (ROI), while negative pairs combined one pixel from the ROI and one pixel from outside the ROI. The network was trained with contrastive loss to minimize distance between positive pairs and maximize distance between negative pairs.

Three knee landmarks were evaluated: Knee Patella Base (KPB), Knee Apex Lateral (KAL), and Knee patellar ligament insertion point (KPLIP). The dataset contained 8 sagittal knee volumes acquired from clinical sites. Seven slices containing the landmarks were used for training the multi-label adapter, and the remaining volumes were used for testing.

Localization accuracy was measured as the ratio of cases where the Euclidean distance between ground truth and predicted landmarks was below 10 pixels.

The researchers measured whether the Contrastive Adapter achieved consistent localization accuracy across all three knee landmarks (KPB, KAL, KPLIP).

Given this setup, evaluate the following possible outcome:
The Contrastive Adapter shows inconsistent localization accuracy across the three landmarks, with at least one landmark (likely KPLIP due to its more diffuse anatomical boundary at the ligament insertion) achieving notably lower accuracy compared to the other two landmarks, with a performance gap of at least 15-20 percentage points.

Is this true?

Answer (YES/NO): NO